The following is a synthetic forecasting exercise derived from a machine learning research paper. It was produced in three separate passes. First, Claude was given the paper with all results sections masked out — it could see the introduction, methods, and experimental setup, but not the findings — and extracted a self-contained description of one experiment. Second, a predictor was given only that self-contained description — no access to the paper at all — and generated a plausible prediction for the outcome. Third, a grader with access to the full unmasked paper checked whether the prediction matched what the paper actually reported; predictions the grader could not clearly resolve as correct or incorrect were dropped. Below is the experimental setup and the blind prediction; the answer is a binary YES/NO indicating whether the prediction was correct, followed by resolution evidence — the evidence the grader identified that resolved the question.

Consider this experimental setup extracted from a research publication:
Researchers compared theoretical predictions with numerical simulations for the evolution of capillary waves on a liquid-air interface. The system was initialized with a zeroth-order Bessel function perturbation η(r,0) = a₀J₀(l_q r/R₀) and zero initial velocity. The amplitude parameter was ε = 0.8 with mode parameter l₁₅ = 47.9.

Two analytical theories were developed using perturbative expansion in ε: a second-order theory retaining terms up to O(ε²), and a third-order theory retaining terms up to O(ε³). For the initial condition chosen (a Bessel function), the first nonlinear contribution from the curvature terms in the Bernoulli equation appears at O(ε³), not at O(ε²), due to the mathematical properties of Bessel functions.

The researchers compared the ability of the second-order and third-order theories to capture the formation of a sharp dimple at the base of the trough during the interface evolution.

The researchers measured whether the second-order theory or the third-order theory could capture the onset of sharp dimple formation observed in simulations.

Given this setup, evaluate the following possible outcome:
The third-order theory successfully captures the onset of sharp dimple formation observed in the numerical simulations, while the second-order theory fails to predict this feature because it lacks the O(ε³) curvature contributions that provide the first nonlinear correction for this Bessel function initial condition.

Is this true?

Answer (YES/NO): YES